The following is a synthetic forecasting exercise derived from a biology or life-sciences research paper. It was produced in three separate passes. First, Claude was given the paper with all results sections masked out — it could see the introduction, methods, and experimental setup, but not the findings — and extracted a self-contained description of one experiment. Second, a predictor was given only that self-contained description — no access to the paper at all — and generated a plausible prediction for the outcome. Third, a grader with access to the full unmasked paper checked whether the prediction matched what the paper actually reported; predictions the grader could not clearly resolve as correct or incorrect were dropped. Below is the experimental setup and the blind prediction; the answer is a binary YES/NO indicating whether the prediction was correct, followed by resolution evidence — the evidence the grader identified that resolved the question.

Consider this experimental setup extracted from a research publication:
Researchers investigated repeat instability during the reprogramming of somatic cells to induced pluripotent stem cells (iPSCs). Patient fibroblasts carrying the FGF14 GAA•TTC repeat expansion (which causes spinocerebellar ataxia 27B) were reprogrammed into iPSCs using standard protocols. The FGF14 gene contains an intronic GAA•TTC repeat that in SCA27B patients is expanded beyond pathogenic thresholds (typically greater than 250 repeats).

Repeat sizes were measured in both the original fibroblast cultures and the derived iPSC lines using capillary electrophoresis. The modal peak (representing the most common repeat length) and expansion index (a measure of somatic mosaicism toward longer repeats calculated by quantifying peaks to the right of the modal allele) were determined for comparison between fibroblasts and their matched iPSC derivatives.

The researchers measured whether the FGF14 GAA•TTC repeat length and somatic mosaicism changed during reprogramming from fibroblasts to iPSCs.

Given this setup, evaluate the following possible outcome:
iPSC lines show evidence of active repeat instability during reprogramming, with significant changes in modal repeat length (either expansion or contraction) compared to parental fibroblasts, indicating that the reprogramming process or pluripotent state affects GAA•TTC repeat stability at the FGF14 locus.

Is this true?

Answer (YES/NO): YES